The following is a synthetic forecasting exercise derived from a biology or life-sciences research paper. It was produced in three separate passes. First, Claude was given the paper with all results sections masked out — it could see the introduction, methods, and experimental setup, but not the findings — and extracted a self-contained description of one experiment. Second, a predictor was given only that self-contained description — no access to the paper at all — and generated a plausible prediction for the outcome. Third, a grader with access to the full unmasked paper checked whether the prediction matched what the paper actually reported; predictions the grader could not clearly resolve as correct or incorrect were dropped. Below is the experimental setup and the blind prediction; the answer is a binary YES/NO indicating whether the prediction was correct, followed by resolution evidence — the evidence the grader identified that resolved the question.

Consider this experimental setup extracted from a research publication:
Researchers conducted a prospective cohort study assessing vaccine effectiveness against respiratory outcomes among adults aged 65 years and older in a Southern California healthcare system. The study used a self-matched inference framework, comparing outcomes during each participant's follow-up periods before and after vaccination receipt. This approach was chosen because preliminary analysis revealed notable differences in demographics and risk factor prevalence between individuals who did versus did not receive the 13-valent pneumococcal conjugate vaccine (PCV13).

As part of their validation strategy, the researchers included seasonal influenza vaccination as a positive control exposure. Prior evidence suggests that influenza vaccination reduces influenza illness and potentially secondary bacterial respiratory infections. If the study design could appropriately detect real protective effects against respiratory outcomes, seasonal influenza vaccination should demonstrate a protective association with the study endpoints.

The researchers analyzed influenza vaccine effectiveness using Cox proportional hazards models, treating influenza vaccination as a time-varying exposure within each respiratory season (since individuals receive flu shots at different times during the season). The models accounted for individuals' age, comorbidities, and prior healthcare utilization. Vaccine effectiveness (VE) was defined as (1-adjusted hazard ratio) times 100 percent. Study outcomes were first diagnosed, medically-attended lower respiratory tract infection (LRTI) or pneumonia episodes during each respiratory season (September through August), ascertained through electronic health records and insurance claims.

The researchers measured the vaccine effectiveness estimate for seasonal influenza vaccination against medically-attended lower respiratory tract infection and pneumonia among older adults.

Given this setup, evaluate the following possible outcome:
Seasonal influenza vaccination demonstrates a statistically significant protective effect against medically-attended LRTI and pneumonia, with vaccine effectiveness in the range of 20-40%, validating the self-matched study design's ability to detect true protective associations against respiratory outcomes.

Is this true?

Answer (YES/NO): NO